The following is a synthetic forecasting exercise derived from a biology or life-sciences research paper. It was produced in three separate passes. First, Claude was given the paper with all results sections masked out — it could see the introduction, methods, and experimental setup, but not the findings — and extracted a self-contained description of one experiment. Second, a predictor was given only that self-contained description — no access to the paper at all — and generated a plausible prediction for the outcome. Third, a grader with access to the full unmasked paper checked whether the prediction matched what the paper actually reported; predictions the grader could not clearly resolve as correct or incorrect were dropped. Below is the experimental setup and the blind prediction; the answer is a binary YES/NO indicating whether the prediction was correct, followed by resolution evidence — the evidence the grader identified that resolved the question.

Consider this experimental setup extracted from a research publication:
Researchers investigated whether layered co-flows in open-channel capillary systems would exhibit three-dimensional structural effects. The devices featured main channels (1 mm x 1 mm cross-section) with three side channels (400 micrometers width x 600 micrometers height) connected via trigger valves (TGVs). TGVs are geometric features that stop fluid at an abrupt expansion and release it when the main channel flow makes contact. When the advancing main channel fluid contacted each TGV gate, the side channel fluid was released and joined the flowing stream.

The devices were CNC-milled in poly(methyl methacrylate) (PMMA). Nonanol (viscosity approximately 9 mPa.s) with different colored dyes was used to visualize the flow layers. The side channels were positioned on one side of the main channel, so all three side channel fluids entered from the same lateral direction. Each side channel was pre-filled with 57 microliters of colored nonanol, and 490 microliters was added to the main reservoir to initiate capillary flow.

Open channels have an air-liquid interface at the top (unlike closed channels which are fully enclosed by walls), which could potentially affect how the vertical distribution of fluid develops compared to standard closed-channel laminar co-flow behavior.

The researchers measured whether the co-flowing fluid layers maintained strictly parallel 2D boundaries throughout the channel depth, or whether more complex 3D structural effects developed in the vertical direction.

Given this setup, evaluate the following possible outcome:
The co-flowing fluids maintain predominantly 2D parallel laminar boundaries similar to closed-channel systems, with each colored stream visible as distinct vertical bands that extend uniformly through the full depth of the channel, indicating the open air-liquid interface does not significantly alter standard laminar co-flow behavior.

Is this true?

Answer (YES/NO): NO